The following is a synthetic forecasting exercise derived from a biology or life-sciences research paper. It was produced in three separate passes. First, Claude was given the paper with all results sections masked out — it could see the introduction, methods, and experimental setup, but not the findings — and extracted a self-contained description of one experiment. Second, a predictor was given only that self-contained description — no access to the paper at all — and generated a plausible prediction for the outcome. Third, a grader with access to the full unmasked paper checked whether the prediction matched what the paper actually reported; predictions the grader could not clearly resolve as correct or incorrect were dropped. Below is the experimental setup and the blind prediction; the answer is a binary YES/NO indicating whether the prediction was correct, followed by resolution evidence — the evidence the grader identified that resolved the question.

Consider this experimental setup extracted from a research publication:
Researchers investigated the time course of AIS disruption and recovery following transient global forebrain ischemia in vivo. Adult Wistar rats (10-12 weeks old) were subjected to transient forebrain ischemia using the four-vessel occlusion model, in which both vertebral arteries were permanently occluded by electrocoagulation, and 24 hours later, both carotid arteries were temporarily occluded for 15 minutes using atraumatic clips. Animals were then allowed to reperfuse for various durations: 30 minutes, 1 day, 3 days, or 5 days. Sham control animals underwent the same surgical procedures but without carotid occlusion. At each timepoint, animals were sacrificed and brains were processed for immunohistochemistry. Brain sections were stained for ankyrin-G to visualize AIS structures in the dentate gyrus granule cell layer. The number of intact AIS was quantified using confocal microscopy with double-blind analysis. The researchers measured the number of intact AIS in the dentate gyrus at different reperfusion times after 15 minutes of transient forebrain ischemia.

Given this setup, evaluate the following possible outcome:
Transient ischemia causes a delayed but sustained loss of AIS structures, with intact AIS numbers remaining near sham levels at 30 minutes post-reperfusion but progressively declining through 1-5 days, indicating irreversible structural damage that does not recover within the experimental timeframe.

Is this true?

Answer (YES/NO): NO